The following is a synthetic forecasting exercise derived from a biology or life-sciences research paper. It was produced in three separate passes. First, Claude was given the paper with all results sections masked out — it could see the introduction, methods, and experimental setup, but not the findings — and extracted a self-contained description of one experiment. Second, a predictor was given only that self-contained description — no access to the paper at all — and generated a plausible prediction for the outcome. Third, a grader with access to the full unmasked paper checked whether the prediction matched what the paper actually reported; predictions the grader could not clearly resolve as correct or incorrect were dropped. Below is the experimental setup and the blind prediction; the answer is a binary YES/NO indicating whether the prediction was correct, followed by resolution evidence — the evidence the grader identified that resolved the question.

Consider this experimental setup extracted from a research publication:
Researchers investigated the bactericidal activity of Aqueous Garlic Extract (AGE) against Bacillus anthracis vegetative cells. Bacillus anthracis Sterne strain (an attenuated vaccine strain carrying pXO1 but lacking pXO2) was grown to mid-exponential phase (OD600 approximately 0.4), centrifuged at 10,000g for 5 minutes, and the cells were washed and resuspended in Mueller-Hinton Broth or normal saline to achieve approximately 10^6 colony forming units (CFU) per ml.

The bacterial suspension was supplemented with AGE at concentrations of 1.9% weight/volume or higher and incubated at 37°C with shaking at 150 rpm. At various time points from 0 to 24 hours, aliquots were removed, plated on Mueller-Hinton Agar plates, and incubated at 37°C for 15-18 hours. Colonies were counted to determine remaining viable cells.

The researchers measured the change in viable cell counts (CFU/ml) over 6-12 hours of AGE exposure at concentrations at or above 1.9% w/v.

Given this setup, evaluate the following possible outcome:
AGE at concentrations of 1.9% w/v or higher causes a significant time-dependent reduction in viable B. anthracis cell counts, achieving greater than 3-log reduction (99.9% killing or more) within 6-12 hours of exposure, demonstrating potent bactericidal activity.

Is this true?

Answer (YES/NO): YES